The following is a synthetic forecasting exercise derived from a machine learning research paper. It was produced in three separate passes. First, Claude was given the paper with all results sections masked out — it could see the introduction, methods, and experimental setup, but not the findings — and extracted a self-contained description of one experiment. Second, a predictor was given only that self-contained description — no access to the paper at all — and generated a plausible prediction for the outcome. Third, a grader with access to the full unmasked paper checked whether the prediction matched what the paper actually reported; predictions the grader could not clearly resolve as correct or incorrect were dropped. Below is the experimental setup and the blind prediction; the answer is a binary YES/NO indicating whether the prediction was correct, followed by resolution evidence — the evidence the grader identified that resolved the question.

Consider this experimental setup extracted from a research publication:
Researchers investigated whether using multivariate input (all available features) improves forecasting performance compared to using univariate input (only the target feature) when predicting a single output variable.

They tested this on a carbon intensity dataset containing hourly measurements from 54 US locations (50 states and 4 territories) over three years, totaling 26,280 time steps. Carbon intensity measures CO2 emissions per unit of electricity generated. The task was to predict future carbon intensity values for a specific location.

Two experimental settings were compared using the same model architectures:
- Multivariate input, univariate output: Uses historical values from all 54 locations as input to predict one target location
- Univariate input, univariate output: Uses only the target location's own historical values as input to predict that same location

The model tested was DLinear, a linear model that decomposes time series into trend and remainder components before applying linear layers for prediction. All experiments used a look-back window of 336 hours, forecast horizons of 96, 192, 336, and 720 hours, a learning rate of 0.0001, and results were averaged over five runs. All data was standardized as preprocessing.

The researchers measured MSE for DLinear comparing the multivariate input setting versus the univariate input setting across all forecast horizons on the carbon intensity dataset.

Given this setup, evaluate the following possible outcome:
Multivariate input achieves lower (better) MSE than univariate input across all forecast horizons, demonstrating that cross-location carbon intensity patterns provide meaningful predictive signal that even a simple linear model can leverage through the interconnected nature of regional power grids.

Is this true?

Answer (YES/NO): NO